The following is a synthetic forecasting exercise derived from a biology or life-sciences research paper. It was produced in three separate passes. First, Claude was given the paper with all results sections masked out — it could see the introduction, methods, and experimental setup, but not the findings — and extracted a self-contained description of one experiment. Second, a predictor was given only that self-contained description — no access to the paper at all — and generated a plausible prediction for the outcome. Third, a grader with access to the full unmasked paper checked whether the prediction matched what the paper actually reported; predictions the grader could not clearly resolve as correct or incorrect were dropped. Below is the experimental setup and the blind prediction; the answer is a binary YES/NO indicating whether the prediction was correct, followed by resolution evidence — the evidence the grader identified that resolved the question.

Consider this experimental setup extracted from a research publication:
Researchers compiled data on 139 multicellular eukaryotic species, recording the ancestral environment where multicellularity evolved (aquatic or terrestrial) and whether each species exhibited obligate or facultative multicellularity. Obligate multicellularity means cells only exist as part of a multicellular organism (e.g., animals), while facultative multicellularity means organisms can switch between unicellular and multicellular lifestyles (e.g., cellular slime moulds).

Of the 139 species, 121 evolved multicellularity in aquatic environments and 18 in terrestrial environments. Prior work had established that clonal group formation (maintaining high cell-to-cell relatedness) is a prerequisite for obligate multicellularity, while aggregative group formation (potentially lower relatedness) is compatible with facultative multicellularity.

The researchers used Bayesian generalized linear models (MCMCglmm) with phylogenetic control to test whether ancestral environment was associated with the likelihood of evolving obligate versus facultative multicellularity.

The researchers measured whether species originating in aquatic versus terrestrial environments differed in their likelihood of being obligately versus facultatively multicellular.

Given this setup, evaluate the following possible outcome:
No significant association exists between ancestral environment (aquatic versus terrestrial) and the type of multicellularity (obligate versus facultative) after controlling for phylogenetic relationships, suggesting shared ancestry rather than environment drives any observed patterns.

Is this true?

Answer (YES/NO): NO